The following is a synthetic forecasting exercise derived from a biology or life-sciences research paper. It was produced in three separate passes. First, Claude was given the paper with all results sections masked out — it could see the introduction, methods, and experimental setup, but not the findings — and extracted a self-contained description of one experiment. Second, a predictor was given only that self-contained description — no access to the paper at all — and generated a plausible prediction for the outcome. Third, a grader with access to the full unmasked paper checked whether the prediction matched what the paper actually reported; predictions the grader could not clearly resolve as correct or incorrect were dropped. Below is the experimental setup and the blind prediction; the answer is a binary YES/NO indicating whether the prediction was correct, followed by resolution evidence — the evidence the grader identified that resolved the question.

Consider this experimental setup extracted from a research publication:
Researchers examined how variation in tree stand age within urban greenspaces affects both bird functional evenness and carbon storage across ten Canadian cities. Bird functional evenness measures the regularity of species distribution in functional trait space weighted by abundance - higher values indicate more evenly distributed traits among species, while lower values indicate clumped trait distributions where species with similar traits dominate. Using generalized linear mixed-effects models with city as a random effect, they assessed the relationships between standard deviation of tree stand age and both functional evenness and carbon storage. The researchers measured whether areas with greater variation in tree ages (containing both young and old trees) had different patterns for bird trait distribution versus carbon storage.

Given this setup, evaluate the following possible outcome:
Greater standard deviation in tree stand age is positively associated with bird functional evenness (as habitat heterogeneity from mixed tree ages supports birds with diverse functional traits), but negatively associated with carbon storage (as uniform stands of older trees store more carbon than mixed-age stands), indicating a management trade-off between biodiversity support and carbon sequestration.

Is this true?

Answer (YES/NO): NO